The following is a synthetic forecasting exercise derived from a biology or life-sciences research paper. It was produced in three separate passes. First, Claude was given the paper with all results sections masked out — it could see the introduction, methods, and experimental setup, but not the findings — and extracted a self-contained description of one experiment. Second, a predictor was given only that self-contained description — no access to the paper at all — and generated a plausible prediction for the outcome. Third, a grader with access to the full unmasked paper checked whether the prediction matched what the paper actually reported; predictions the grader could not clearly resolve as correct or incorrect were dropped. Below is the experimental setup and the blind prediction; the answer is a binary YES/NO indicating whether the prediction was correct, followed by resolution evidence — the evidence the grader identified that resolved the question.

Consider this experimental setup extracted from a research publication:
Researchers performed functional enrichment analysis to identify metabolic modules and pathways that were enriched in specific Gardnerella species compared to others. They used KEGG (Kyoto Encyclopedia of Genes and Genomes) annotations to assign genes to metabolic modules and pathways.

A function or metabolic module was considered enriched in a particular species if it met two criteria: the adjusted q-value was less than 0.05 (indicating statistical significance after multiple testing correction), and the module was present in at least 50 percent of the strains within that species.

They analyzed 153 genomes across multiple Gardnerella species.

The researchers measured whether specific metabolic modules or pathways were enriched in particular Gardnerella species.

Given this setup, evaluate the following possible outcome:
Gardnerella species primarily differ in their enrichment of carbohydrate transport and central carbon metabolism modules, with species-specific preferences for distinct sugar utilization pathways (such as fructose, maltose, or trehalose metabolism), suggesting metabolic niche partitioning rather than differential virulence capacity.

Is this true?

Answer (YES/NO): NO